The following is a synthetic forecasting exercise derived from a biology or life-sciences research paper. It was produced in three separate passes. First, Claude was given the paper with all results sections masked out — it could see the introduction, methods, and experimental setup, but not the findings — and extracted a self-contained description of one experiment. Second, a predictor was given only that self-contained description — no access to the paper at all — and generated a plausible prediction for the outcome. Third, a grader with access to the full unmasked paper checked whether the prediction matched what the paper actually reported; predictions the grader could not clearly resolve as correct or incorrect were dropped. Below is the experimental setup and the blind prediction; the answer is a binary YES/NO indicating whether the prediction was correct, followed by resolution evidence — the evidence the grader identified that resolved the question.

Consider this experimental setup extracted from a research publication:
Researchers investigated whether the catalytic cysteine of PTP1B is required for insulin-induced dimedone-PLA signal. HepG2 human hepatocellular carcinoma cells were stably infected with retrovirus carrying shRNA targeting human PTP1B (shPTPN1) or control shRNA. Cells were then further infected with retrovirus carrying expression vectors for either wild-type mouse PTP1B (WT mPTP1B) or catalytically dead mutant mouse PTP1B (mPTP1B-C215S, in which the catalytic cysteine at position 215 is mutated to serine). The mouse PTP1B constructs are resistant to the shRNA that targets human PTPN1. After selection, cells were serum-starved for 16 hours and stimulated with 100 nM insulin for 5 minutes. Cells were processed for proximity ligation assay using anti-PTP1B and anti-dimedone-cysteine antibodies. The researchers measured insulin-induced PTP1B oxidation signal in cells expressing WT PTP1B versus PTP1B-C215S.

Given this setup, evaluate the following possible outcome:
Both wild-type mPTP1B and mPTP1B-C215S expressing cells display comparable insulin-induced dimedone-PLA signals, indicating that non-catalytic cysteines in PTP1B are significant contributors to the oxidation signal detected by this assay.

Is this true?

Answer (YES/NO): NO